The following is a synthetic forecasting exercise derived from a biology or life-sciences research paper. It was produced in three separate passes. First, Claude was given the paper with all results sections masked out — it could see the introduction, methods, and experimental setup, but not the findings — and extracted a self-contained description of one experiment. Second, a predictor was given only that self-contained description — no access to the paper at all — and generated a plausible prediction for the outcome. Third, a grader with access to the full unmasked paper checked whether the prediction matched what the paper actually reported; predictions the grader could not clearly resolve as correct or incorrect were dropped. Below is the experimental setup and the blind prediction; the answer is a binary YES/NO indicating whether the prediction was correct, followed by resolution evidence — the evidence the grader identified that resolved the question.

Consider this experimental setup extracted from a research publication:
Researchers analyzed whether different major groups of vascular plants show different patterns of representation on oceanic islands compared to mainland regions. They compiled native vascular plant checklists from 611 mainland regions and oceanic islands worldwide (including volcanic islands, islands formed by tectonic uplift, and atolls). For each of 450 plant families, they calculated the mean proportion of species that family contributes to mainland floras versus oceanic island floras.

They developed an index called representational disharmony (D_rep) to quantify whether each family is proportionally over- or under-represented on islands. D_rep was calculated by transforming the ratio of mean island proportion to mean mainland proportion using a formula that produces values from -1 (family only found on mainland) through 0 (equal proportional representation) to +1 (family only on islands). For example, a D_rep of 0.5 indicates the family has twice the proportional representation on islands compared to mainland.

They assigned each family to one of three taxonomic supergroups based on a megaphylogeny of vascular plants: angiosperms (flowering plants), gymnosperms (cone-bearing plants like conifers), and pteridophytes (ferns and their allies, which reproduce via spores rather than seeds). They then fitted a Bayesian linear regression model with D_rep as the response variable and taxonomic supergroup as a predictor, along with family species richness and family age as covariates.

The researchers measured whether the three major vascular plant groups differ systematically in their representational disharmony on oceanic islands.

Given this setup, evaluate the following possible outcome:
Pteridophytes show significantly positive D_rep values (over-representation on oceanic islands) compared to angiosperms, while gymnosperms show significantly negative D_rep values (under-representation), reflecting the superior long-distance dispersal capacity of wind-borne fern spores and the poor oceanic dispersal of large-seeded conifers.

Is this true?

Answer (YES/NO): YES